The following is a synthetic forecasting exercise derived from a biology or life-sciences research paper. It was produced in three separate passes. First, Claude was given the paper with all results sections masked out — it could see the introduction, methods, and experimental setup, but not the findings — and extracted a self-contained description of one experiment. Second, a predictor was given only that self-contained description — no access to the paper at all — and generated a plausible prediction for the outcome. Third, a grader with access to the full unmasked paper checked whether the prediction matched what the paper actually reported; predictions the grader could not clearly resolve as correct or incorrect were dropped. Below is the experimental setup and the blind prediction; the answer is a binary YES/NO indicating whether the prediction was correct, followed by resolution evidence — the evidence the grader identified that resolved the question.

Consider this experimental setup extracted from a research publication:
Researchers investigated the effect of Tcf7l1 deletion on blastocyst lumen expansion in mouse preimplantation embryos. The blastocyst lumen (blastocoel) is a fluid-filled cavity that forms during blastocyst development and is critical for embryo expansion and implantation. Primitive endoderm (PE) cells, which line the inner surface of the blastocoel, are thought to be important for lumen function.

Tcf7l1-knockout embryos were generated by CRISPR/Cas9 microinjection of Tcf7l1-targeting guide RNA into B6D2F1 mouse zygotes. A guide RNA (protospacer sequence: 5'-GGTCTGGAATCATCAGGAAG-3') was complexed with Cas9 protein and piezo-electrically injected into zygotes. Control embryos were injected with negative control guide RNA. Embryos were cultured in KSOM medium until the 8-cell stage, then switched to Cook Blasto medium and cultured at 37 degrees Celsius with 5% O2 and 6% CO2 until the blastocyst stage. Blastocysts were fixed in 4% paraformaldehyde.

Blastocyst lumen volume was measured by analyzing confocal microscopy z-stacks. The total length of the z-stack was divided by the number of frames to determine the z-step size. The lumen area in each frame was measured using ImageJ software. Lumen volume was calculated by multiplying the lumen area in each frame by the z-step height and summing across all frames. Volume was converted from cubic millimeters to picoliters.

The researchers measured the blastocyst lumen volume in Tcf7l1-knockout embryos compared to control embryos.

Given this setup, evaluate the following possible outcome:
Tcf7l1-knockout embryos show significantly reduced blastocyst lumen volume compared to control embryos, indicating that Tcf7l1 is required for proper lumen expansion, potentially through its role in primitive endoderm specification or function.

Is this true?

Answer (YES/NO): YES